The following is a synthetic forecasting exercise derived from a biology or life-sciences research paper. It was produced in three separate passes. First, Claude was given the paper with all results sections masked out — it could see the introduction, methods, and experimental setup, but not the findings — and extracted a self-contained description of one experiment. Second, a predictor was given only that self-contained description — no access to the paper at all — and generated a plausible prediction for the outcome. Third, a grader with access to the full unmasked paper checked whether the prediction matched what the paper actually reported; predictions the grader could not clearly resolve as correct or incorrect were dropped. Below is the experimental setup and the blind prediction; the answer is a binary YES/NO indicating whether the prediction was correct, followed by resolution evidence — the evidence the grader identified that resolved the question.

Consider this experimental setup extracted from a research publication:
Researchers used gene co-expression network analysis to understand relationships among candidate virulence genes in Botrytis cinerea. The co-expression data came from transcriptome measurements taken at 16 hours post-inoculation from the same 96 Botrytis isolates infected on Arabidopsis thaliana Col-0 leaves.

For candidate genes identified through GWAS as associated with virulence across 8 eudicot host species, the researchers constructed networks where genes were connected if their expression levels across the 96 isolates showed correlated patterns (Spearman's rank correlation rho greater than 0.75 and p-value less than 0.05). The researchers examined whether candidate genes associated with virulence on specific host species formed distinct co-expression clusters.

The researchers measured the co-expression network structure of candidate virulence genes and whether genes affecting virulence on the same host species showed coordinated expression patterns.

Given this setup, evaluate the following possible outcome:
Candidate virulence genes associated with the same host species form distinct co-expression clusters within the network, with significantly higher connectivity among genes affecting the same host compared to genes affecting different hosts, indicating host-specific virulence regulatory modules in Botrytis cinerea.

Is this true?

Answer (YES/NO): NO